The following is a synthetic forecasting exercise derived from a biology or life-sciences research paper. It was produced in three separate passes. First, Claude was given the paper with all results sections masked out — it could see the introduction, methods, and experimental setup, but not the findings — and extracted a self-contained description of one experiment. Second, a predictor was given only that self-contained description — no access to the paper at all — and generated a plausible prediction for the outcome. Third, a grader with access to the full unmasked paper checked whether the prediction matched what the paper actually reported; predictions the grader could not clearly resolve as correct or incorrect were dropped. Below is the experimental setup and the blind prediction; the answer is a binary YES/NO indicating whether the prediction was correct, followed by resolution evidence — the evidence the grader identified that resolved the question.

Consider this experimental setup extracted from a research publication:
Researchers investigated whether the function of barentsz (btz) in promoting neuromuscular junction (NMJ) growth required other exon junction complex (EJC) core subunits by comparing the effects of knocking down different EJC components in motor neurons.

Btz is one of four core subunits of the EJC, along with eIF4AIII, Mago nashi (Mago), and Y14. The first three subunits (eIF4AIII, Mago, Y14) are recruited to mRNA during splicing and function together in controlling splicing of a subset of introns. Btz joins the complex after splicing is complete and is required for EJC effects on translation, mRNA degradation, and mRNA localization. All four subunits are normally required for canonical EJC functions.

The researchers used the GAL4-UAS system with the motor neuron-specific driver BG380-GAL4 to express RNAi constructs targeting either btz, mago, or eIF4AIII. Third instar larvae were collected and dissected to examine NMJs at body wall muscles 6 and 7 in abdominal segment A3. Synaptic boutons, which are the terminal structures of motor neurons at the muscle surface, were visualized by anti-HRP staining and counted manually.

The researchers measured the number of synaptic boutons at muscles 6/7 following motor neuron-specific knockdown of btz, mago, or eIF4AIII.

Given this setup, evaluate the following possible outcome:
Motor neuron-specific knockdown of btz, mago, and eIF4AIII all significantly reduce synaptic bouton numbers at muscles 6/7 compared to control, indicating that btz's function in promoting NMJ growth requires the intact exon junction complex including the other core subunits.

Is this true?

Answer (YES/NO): NO